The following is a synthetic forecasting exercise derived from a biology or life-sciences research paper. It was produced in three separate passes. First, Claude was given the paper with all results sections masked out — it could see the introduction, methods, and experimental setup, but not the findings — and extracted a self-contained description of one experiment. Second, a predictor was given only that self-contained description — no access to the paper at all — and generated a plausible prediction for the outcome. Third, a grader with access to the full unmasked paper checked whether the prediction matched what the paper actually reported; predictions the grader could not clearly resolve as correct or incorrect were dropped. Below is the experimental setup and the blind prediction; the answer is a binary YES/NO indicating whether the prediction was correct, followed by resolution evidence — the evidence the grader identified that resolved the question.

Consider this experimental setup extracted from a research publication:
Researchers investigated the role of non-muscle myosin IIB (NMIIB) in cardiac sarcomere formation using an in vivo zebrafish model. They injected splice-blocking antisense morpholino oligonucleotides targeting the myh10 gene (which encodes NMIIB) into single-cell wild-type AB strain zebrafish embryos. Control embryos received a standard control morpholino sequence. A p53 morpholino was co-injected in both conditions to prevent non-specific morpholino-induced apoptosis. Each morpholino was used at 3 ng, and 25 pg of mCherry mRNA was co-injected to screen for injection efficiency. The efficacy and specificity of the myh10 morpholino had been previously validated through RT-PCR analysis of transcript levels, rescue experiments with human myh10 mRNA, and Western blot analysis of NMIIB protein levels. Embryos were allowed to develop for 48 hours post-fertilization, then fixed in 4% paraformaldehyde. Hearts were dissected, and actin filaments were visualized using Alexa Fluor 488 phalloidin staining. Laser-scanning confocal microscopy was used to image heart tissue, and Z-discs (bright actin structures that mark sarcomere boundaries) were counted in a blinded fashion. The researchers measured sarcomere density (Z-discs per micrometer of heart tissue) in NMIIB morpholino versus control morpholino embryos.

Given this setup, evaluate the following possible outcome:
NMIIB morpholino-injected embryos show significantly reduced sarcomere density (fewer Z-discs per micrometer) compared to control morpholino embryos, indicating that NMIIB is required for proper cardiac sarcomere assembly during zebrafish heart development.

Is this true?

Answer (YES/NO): YES